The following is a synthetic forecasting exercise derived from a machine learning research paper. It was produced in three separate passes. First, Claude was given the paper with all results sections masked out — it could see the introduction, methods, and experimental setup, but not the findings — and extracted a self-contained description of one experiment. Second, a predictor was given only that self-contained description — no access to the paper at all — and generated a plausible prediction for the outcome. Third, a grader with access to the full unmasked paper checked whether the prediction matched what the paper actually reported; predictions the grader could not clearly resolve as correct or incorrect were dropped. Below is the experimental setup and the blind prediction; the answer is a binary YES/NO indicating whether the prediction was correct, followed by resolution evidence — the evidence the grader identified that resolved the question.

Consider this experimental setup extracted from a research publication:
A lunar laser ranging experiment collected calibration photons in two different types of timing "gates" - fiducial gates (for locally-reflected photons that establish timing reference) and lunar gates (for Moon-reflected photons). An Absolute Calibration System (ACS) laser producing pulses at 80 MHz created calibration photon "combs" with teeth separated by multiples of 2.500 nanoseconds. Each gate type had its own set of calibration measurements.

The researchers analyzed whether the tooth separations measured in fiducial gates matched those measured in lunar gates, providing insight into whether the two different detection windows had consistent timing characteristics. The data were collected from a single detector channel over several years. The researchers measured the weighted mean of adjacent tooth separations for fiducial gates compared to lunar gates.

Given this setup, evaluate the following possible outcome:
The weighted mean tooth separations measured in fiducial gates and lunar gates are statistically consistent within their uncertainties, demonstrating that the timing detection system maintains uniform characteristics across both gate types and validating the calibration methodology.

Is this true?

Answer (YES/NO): NO